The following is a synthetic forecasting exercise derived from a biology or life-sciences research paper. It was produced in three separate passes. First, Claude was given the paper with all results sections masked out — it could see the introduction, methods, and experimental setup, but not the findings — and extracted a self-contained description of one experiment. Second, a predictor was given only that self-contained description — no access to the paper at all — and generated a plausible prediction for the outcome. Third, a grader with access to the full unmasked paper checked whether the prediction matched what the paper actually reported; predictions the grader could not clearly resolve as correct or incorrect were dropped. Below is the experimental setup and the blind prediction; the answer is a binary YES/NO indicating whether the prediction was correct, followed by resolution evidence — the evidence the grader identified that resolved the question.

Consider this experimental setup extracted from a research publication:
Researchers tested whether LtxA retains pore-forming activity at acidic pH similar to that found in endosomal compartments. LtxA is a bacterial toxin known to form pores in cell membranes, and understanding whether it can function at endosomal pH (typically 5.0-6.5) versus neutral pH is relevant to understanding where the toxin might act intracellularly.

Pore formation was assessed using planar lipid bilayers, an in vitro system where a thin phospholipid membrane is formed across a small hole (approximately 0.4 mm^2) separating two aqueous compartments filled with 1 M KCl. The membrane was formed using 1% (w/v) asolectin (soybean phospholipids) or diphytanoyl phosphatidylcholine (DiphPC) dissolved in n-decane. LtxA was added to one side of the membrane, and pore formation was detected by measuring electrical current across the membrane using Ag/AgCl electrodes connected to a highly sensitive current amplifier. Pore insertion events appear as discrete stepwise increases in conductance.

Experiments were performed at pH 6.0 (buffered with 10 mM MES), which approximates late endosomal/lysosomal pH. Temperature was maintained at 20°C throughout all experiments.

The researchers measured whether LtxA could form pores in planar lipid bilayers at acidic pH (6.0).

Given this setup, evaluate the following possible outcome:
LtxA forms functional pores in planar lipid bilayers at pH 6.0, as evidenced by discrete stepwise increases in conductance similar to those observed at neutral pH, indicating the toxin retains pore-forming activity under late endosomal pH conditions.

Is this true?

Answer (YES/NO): YES